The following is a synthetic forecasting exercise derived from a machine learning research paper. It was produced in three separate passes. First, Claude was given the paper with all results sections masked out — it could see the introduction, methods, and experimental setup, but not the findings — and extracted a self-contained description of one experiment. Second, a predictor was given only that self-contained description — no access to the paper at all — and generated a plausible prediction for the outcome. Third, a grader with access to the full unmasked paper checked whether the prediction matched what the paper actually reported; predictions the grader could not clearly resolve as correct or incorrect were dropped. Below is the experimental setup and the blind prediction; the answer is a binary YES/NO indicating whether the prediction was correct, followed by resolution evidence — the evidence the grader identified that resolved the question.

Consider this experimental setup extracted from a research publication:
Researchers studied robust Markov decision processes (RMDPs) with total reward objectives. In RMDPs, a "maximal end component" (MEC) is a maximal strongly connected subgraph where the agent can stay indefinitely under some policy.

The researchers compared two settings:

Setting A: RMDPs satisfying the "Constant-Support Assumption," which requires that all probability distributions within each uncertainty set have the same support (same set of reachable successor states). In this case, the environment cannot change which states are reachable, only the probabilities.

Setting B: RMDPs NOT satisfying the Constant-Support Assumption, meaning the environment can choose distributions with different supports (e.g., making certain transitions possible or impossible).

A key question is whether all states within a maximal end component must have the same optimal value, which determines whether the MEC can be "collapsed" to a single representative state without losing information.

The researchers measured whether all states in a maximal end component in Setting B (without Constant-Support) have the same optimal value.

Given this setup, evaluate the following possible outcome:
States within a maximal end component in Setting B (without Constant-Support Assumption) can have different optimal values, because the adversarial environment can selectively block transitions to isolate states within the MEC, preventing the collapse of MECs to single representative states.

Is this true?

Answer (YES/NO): YES